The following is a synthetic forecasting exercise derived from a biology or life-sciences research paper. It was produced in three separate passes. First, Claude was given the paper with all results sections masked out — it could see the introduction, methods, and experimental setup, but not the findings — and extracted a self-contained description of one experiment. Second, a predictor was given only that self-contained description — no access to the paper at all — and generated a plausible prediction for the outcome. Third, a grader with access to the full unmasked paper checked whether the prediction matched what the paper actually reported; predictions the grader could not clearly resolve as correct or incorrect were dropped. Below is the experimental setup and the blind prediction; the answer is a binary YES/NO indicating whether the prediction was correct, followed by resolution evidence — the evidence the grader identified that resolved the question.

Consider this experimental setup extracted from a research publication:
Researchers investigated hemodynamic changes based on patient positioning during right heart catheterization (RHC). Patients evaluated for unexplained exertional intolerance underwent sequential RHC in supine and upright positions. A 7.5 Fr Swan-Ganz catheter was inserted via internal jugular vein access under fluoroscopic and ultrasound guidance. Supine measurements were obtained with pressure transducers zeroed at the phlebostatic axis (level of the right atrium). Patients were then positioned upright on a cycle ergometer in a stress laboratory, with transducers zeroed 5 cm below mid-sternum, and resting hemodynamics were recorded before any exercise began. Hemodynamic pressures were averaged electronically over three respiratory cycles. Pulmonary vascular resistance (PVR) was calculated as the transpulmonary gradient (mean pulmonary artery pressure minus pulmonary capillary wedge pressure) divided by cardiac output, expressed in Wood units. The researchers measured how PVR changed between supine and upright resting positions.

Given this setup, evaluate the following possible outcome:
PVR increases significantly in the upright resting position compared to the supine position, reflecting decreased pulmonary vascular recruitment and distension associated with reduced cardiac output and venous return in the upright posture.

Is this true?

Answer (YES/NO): NO